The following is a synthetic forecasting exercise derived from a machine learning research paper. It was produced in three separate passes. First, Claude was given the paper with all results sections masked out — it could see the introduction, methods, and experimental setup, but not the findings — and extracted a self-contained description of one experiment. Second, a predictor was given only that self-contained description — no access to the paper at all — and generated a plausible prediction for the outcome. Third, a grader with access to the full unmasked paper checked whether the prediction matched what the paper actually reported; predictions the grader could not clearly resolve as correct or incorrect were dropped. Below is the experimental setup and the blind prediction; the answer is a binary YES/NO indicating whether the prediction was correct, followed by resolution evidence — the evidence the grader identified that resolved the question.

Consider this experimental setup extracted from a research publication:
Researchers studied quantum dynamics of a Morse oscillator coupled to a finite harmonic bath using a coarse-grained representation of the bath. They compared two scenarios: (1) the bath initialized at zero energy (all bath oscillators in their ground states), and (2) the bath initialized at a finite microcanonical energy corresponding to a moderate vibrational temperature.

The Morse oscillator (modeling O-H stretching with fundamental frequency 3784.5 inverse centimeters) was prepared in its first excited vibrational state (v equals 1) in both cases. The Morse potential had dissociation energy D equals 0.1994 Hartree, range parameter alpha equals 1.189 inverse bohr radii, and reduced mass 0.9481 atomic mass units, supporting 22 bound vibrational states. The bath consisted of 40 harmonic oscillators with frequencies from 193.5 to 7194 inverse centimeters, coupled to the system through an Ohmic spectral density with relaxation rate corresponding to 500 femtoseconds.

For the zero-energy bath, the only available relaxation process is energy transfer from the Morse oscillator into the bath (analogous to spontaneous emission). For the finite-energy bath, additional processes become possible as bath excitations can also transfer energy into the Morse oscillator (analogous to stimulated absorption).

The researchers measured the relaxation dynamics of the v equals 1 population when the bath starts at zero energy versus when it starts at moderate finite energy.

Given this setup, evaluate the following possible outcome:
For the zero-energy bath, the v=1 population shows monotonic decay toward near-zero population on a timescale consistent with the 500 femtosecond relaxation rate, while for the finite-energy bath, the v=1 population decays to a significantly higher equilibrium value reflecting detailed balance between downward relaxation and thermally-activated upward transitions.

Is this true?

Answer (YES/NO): NO